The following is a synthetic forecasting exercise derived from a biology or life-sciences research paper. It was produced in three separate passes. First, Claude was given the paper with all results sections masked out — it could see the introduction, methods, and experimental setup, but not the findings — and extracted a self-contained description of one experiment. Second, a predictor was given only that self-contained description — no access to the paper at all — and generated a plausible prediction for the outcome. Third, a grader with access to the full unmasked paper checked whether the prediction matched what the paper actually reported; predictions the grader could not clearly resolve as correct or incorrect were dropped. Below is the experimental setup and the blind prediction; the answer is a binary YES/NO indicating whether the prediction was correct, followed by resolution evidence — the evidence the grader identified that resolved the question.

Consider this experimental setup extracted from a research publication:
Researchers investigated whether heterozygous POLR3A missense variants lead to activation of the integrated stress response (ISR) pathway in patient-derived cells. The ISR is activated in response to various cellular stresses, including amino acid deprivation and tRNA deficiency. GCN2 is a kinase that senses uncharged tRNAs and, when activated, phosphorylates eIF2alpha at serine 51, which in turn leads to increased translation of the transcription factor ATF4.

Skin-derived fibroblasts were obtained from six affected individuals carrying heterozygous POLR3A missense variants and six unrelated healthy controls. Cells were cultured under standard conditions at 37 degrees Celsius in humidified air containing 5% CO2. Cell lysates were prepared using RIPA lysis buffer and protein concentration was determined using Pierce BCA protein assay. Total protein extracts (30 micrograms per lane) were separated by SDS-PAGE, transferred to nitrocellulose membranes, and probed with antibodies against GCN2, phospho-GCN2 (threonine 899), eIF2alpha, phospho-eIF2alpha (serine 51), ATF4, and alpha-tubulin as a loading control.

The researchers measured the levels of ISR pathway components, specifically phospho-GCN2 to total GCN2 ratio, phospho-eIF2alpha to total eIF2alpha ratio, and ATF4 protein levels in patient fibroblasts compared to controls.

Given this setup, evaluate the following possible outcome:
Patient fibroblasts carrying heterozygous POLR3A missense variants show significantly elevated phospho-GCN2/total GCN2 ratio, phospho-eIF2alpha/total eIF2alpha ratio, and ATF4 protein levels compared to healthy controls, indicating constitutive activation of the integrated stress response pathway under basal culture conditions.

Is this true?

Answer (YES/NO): NO